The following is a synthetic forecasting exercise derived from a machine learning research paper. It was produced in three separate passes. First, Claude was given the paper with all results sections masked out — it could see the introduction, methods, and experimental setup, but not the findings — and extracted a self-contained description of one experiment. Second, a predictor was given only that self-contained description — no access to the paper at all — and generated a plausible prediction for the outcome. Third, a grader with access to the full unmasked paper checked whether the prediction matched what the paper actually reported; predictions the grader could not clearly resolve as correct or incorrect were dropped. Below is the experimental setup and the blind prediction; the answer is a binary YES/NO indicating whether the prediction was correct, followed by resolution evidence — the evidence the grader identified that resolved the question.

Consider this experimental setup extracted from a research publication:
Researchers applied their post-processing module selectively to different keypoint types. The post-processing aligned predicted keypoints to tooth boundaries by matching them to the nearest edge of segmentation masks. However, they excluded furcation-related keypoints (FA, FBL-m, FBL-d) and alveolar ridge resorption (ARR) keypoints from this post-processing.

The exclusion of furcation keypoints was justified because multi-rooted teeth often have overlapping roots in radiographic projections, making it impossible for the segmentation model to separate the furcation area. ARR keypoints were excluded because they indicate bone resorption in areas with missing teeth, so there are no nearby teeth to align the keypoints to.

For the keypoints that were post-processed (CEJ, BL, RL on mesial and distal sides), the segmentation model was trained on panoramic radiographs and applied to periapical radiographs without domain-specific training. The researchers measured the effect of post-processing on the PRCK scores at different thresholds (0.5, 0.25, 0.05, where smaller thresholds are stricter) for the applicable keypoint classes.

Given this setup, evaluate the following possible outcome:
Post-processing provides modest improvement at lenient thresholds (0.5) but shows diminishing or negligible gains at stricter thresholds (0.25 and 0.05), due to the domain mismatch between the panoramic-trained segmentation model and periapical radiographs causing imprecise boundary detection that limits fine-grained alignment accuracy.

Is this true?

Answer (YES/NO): NO